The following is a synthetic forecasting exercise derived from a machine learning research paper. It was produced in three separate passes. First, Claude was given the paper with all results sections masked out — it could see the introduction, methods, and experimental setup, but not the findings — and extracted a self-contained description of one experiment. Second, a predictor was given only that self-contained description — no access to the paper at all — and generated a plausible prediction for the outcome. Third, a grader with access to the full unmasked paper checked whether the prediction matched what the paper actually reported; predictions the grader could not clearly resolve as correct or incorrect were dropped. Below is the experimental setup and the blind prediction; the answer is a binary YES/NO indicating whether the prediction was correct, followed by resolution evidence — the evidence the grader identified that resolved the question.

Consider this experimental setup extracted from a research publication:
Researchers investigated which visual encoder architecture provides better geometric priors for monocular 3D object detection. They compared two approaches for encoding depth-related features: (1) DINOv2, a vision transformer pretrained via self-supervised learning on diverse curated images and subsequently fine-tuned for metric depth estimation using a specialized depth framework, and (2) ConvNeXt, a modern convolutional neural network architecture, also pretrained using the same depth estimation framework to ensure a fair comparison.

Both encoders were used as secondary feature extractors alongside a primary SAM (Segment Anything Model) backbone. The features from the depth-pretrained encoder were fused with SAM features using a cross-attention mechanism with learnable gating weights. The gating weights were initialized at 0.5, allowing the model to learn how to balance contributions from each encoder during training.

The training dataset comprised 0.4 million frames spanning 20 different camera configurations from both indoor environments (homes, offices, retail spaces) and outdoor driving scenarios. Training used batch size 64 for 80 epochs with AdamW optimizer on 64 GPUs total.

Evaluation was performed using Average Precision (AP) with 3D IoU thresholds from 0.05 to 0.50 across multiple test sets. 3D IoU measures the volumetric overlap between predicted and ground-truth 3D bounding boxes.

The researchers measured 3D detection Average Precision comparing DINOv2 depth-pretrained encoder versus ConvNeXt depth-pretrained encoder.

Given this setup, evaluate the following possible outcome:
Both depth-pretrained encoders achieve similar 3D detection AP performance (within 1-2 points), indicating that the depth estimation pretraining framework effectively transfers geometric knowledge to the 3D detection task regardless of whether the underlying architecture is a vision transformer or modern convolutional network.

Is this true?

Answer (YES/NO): NO